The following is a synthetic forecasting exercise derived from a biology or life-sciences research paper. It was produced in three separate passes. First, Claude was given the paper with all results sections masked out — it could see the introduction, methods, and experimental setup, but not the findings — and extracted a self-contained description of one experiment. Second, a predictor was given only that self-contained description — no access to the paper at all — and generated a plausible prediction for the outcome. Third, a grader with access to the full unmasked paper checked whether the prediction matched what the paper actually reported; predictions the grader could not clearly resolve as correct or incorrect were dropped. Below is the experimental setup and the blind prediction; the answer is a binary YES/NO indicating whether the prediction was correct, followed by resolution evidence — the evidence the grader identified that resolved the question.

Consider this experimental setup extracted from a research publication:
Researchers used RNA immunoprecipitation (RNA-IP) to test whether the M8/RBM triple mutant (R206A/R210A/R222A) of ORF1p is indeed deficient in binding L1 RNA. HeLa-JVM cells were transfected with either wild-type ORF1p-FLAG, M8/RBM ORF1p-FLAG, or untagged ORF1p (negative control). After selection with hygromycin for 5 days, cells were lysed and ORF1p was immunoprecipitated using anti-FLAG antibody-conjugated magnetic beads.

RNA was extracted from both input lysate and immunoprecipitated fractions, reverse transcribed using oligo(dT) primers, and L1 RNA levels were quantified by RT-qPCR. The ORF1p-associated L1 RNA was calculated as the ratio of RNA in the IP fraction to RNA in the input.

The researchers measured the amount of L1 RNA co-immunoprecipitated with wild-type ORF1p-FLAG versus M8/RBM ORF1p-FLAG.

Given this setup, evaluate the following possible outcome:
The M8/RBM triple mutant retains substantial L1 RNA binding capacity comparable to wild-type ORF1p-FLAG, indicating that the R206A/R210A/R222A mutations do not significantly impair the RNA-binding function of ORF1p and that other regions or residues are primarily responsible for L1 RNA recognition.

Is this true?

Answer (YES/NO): NO